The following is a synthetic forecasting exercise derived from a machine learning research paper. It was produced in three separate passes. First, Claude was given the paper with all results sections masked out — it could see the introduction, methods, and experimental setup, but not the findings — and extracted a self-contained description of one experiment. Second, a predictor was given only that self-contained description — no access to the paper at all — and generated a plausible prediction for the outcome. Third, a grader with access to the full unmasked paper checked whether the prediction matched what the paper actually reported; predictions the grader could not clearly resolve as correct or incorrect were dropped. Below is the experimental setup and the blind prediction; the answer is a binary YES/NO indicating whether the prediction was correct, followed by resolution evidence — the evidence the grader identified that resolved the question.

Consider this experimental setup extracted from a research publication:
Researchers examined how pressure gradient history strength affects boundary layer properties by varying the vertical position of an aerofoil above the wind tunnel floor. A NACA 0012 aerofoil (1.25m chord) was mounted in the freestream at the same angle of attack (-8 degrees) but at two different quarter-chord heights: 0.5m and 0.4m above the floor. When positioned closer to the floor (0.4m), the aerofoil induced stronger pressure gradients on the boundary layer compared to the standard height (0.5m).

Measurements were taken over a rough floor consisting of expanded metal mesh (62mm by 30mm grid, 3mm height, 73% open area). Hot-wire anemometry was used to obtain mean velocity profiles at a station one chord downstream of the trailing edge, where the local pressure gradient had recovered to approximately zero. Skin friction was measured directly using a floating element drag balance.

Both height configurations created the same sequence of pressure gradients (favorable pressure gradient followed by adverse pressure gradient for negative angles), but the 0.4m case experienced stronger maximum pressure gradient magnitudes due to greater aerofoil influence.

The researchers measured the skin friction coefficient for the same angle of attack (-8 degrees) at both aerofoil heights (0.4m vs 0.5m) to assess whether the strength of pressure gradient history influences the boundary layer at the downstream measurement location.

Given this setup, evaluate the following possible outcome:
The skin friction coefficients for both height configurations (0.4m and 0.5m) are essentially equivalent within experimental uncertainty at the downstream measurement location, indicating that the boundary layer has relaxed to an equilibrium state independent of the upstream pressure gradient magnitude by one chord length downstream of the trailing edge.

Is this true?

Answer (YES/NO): NO